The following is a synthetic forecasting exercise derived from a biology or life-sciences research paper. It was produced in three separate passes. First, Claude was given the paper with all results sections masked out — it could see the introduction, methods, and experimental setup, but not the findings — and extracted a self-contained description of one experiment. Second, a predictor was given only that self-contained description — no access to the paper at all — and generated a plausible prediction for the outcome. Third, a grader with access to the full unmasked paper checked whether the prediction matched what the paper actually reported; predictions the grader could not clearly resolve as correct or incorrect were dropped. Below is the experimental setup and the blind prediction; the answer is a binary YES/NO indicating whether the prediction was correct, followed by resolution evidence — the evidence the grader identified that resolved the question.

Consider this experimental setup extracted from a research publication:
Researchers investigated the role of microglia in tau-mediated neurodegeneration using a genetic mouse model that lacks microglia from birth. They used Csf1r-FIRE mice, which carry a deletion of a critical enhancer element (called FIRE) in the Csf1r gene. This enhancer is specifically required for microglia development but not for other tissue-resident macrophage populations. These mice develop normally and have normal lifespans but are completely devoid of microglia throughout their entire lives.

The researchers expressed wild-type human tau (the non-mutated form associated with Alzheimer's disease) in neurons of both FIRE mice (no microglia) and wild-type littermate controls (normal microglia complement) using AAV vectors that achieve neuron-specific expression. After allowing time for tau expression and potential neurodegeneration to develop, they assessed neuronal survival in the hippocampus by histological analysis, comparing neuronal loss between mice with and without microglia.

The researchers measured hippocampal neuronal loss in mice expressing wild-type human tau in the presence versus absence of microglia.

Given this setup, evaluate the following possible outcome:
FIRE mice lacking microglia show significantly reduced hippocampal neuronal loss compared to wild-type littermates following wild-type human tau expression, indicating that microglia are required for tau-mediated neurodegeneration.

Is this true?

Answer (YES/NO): YES